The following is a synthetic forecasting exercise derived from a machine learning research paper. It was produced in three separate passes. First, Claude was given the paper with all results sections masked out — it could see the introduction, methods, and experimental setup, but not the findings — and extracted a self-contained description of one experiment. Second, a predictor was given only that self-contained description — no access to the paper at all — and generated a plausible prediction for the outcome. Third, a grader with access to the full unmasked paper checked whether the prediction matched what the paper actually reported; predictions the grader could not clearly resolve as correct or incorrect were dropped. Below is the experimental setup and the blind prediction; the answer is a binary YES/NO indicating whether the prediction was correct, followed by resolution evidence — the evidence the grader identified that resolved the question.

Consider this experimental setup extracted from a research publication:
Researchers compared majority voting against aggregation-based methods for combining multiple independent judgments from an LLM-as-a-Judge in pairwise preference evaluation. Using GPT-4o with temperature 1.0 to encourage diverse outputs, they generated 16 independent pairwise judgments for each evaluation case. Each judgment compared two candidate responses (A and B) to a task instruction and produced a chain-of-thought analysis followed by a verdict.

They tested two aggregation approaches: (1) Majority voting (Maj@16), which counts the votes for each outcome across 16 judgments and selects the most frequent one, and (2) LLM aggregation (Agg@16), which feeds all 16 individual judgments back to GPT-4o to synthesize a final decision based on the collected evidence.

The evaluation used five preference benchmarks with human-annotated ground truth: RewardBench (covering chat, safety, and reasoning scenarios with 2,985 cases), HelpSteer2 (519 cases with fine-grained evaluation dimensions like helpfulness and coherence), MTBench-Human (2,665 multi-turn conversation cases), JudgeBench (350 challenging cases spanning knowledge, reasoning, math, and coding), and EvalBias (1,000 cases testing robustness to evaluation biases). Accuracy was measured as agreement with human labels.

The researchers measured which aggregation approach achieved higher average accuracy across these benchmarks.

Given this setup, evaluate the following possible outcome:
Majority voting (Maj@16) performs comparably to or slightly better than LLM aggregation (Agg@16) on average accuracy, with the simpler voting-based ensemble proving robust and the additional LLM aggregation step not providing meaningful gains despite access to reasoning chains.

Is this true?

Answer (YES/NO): NO